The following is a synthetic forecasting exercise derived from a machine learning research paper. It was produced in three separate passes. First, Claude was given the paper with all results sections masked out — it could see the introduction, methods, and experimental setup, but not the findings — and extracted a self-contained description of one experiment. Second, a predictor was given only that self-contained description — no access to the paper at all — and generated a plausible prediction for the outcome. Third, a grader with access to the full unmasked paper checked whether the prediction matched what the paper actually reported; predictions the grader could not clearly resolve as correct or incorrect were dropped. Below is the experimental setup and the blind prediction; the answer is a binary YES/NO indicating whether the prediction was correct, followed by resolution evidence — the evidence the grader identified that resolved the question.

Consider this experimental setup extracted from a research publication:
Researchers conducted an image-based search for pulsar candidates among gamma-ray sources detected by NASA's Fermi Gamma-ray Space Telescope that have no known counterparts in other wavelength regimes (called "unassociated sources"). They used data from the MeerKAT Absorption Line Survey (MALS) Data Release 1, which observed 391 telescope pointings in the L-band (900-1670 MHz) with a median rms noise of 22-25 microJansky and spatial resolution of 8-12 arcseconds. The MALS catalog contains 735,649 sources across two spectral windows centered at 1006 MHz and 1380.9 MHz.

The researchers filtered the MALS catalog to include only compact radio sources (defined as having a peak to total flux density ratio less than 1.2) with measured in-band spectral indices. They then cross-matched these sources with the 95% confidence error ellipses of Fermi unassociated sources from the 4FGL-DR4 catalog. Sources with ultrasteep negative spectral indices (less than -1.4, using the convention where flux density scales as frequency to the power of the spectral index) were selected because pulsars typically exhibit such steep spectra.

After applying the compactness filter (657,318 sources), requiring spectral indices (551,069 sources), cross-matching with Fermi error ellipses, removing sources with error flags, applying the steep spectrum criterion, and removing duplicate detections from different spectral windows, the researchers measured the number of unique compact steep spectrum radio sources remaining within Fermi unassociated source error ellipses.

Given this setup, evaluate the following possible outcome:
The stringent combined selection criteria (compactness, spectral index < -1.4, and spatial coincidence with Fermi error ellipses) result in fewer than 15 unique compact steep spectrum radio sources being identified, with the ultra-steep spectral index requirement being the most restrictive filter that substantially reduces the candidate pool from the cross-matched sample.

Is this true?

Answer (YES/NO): NO